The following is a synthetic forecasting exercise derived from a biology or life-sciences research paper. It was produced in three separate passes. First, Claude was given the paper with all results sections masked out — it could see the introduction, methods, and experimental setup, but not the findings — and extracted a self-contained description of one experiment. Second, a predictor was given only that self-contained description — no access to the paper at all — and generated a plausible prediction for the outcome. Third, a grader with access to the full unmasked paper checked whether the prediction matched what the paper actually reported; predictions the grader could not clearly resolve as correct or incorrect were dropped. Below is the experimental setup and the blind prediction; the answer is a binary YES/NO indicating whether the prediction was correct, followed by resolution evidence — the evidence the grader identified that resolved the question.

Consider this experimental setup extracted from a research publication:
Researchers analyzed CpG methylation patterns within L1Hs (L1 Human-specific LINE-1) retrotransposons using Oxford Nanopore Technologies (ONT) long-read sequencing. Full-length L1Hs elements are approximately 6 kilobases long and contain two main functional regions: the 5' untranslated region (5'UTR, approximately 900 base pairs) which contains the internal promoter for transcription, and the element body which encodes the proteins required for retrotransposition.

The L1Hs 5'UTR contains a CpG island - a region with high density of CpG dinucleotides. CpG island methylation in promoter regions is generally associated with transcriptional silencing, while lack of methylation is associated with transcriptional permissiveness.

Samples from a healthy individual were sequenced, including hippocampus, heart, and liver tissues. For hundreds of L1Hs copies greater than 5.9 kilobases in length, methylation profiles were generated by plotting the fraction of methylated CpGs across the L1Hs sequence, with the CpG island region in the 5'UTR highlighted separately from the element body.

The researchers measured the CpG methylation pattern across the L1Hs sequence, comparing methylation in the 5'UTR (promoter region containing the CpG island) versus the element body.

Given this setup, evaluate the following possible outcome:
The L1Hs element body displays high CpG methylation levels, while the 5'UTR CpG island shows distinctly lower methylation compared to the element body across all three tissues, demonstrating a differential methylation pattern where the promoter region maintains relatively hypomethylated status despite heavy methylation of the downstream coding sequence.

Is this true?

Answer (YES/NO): NO